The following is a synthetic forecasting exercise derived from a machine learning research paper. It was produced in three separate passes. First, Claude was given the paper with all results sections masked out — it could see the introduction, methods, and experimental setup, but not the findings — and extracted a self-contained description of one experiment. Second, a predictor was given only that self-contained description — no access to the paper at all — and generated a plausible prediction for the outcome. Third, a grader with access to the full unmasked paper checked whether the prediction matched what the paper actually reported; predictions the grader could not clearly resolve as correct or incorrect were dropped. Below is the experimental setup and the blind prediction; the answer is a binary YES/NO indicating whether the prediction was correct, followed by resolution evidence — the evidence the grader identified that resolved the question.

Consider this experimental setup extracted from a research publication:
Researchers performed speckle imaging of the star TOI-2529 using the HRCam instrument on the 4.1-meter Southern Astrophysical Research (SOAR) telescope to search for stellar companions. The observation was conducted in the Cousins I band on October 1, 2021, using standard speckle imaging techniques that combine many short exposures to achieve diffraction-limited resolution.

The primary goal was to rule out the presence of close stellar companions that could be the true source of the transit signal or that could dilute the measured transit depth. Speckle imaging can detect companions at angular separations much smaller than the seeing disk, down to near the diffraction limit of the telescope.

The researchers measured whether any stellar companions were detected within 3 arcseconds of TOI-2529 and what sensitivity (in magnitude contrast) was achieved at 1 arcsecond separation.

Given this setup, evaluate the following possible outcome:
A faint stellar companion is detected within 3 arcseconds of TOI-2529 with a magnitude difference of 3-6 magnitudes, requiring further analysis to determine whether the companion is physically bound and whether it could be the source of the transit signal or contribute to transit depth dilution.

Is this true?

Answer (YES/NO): NO